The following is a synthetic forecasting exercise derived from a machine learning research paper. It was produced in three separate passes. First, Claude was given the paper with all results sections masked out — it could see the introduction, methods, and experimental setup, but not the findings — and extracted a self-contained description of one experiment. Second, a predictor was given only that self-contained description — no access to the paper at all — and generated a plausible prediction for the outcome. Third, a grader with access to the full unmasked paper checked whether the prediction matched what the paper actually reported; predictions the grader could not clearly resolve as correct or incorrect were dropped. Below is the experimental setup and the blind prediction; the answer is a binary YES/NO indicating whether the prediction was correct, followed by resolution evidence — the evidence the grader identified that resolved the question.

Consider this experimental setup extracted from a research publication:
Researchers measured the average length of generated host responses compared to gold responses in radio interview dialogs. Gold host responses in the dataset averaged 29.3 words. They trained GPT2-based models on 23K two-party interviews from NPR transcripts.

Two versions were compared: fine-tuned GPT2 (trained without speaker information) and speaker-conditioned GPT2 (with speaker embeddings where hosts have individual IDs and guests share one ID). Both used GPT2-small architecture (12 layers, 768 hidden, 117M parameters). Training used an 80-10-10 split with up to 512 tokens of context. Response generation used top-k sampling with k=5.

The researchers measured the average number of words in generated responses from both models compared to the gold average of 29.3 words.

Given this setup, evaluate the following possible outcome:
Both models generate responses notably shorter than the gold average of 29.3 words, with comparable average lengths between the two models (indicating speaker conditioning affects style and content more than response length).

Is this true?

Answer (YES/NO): NO